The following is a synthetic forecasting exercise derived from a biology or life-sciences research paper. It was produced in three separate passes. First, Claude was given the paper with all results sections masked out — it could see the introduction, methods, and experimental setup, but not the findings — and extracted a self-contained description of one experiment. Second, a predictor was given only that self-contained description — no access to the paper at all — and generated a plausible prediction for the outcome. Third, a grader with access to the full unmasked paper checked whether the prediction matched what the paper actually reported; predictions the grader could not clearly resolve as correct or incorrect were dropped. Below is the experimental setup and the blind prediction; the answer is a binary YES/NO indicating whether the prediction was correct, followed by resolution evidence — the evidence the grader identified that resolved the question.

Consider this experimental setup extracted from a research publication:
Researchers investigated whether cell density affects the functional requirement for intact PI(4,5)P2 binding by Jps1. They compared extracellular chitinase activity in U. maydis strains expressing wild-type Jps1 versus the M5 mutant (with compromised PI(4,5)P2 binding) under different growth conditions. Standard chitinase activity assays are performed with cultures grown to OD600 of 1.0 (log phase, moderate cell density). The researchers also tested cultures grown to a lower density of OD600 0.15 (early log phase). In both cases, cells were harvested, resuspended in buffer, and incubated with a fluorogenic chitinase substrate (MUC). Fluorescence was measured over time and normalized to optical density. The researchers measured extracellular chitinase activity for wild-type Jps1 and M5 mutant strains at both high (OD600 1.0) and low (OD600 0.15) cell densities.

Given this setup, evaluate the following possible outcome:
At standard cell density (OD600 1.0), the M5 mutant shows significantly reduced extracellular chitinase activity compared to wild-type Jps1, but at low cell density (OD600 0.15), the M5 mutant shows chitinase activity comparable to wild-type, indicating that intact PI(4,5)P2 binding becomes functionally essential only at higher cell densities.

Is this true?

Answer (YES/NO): NO